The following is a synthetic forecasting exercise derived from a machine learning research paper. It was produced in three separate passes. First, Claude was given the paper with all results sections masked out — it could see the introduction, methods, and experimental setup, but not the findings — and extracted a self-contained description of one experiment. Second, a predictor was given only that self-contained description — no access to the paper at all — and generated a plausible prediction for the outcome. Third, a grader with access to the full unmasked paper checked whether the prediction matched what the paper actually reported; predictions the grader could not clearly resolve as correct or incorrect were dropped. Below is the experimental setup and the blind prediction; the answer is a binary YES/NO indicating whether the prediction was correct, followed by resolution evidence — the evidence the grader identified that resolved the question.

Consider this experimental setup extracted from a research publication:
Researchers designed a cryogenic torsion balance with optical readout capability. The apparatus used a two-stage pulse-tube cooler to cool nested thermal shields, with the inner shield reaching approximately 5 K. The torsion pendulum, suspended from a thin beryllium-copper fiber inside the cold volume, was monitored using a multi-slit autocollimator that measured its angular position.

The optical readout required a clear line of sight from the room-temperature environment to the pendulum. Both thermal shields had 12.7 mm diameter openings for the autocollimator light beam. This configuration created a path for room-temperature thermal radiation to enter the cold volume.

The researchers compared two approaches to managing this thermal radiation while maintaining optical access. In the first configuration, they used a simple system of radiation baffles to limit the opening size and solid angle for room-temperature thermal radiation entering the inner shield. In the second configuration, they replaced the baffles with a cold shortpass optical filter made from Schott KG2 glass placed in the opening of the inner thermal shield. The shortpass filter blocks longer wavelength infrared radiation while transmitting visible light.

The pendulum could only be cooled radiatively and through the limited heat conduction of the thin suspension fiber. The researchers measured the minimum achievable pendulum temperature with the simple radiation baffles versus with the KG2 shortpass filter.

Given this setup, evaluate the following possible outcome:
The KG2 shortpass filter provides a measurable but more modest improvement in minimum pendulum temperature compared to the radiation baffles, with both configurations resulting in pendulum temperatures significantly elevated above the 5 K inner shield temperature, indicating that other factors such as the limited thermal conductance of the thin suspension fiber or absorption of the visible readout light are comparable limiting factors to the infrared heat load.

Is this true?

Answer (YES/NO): YES